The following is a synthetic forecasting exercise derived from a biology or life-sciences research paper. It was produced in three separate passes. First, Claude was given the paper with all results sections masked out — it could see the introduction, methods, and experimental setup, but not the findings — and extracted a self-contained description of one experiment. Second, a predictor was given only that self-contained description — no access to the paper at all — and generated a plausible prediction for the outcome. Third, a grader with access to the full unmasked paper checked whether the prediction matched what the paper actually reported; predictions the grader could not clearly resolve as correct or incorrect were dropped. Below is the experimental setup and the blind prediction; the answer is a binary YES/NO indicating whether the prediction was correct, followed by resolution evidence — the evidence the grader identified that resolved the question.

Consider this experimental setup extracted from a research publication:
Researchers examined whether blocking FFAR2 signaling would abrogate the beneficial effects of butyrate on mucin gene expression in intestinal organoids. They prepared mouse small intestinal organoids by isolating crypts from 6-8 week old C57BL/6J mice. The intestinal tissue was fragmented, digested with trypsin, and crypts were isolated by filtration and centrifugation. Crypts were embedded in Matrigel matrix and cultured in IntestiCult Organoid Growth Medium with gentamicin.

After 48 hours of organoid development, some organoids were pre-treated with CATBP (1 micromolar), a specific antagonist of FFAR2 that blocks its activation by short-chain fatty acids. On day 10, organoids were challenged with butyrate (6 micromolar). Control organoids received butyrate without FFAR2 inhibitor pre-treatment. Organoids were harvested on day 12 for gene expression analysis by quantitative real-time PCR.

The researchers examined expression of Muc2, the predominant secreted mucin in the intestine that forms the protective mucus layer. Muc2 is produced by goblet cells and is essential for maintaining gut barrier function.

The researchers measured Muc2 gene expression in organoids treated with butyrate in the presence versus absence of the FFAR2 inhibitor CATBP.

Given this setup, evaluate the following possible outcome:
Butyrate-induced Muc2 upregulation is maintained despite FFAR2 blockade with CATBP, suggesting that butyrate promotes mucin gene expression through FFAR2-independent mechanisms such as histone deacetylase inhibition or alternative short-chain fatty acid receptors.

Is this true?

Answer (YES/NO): NO